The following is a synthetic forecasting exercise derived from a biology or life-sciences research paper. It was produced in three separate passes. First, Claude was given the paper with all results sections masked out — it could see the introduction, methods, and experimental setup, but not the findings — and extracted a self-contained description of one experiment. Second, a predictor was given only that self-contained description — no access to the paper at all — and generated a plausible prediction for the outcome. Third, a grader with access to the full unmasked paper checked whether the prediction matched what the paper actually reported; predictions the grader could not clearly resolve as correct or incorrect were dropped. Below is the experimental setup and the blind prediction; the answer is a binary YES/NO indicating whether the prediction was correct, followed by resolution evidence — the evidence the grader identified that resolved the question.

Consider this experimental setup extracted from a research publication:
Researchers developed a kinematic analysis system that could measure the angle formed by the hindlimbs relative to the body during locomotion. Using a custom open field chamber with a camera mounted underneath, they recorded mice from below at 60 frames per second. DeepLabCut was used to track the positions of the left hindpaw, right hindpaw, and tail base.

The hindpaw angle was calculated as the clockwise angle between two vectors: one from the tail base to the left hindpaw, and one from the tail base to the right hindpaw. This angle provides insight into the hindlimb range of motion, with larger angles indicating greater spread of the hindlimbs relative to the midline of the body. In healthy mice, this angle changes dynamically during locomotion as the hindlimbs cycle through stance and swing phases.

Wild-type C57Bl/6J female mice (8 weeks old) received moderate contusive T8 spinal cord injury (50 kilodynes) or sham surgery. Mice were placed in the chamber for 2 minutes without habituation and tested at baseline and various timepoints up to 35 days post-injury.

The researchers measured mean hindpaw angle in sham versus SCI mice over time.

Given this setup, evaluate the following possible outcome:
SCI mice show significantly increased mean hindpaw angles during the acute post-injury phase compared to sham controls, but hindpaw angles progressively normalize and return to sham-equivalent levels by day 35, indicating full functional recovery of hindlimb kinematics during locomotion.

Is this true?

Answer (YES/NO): NO